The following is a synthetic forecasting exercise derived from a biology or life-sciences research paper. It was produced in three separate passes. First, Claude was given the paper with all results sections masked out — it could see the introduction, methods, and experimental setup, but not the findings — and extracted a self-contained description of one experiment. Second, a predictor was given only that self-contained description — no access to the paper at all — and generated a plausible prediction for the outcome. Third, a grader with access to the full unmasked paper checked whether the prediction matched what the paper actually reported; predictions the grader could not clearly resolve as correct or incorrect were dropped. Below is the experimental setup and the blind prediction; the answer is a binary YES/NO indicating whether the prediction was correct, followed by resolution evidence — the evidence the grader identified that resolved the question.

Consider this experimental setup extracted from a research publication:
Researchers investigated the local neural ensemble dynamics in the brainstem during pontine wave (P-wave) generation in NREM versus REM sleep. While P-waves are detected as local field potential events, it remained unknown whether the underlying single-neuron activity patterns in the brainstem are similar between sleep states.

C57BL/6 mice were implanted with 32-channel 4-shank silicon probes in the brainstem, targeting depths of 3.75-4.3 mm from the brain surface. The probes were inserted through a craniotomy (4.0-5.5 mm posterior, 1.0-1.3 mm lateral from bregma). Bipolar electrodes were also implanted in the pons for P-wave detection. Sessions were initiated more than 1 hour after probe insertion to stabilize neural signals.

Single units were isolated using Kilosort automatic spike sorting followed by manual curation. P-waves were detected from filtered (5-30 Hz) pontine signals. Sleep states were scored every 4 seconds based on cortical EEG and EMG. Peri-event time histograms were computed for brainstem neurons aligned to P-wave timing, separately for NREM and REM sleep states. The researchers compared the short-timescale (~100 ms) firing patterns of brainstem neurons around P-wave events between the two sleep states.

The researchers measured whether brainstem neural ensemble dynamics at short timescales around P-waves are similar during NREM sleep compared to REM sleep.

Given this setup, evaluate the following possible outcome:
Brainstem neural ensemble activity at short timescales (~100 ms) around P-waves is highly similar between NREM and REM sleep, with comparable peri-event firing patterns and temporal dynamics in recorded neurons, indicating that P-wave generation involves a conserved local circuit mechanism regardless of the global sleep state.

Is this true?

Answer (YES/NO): YES